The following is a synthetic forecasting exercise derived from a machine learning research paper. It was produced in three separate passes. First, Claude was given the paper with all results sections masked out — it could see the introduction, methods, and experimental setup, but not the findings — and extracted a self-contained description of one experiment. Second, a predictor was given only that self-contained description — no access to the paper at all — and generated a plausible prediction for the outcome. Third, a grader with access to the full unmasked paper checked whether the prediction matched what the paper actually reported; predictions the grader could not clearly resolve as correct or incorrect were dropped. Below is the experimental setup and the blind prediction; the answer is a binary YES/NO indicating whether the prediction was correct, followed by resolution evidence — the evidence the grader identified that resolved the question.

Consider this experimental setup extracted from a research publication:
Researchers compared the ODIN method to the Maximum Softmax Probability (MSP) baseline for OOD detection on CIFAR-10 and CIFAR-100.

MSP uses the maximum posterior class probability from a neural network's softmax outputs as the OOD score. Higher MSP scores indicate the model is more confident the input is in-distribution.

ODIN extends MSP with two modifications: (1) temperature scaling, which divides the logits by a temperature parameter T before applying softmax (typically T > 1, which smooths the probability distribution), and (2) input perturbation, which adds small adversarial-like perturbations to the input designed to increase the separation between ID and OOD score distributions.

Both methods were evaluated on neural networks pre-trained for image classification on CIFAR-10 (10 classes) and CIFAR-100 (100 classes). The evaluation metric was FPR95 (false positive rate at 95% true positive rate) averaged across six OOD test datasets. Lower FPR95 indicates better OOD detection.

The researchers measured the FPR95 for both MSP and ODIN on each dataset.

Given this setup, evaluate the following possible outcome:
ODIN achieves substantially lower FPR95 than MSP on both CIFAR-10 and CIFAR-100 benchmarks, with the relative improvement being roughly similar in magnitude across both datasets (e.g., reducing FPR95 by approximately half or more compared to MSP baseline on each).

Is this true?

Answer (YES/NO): NO